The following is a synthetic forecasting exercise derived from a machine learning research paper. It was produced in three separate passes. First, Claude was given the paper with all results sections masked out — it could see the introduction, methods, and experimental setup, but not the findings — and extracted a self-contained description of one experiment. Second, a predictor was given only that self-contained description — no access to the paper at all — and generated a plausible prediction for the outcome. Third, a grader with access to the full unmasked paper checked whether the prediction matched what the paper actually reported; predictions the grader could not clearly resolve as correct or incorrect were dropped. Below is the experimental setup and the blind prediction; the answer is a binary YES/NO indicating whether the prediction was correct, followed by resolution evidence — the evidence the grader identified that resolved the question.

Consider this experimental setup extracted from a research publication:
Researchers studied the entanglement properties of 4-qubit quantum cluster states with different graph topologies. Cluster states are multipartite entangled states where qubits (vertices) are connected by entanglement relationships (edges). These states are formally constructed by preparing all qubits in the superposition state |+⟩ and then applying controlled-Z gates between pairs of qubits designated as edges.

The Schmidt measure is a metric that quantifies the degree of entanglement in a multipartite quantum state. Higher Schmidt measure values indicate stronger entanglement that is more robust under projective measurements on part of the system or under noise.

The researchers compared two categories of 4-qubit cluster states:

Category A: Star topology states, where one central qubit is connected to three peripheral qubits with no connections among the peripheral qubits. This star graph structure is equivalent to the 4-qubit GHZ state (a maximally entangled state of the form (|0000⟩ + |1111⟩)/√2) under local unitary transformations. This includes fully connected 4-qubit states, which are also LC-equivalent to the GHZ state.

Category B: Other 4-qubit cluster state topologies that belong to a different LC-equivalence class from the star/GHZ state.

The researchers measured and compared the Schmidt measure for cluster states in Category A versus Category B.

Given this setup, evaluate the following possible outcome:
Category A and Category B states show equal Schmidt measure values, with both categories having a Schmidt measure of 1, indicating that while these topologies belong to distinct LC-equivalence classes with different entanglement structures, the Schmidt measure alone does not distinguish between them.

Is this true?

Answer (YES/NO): NO